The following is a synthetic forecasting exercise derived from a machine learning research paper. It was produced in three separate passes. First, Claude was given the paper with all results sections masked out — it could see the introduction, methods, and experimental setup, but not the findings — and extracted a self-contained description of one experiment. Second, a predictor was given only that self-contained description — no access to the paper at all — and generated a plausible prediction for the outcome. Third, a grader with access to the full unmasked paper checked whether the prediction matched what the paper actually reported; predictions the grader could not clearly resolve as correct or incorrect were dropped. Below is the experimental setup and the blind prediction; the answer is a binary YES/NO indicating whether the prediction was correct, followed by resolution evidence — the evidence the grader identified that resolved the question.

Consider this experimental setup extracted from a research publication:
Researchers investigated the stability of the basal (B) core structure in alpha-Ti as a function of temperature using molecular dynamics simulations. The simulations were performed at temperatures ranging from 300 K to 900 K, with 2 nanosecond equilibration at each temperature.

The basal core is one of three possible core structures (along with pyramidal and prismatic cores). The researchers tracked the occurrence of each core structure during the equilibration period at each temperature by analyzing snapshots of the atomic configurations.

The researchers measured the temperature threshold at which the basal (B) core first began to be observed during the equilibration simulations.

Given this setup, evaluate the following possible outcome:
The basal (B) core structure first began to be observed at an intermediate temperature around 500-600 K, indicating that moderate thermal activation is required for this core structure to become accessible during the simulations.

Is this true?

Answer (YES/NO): NO